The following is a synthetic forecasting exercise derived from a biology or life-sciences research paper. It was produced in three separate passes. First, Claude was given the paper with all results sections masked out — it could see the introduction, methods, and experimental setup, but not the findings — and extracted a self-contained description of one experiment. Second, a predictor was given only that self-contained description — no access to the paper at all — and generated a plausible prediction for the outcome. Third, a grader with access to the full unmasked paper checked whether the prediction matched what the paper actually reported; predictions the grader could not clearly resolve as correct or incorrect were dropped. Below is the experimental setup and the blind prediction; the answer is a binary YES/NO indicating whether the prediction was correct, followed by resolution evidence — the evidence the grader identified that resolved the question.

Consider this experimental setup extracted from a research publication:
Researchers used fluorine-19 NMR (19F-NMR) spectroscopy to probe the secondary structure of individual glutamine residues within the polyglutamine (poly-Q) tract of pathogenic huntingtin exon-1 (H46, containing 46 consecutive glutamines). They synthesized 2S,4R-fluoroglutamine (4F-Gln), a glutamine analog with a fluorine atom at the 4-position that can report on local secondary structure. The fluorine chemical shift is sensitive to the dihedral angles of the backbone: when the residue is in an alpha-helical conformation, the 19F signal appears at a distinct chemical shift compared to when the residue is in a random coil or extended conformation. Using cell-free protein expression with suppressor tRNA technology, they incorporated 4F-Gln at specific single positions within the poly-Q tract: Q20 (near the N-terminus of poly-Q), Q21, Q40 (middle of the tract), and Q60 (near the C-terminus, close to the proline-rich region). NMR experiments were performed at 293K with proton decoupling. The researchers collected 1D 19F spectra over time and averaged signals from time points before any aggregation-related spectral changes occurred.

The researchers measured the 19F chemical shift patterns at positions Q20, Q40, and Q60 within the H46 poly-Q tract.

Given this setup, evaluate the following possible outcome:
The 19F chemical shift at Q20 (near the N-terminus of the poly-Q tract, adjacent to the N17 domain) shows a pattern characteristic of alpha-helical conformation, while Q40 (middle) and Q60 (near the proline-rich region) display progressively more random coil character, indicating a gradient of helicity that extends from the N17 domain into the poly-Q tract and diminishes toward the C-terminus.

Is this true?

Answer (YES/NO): YES